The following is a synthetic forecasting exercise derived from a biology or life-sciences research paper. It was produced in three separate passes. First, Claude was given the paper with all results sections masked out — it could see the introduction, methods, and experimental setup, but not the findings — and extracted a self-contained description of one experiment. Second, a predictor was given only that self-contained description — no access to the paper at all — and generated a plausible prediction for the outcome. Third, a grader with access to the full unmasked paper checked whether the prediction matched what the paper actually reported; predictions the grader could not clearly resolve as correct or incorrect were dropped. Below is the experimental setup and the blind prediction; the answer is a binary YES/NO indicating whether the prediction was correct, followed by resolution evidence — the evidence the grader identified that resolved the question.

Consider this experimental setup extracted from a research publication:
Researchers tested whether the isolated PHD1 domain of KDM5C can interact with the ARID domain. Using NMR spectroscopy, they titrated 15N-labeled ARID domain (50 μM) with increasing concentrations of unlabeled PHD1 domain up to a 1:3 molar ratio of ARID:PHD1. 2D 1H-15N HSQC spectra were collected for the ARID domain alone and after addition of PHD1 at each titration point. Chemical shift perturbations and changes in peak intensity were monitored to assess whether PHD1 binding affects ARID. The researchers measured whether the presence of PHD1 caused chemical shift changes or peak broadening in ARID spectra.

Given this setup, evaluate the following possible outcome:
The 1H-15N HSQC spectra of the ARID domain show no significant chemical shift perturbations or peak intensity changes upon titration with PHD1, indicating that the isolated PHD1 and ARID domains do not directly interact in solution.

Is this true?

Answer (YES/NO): YES